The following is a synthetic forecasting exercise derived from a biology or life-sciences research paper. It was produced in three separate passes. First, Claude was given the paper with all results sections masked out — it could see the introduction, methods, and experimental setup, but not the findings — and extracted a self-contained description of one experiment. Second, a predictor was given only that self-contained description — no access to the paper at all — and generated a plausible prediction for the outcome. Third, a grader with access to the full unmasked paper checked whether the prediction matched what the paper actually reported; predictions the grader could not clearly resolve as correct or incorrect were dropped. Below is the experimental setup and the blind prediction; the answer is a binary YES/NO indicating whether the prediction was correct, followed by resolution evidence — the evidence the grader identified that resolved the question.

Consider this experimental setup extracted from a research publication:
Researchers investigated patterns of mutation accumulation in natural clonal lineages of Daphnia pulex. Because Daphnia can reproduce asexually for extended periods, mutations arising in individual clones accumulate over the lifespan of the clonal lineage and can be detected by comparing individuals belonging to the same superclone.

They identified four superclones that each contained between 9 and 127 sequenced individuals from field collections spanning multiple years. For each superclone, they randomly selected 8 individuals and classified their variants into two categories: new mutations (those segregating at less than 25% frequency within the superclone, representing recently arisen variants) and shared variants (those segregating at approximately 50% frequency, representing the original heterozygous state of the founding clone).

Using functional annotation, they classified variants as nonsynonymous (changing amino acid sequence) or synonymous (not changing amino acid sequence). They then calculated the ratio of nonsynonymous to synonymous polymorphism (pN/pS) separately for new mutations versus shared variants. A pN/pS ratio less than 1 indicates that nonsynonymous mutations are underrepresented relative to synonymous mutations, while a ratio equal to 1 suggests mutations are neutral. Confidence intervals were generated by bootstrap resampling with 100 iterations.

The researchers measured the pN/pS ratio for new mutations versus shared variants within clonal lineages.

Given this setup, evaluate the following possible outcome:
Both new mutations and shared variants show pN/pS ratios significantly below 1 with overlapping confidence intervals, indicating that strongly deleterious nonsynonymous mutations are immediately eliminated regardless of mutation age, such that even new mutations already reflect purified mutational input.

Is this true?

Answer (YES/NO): NO